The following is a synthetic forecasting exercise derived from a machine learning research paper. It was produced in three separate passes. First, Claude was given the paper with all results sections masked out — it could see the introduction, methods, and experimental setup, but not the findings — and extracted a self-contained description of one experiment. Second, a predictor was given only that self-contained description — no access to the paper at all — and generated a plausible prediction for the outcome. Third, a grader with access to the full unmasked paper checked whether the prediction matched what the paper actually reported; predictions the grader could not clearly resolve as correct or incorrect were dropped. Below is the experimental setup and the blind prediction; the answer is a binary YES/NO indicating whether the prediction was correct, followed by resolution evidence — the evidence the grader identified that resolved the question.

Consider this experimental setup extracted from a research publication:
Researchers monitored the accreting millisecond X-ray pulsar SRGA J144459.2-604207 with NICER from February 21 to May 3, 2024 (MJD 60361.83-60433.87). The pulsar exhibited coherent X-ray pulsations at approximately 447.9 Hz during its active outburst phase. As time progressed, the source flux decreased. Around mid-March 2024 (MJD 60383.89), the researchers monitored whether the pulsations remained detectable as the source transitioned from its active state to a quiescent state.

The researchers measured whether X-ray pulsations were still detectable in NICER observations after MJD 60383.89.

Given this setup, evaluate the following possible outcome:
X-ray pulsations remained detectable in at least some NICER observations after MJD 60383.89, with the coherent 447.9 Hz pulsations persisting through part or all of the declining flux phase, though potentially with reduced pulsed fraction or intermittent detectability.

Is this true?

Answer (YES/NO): NO